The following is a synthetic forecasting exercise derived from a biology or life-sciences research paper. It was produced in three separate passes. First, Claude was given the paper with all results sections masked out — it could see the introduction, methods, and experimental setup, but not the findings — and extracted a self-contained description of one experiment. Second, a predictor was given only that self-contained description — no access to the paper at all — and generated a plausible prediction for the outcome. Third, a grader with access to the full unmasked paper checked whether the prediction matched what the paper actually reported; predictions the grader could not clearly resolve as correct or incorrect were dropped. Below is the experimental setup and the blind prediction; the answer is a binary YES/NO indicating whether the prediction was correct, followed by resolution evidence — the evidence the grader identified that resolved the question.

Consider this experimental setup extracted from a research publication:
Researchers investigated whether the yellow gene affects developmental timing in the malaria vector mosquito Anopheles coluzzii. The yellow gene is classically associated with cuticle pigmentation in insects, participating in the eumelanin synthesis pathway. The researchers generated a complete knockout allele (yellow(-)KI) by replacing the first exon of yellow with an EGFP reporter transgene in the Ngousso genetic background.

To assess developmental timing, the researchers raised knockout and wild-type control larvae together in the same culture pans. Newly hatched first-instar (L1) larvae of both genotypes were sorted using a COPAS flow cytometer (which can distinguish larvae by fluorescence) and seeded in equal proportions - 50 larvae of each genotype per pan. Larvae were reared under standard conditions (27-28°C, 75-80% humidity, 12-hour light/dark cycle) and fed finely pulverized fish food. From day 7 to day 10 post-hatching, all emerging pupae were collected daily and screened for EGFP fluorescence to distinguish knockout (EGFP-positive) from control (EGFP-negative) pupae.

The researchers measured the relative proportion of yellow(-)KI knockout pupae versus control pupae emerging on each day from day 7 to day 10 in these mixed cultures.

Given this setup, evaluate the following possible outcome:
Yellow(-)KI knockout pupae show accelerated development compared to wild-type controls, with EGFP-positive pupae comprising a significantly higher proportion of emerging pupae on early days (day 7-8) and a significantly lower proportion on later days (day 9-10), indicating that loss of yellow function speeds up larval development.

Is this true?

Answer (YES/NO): NO